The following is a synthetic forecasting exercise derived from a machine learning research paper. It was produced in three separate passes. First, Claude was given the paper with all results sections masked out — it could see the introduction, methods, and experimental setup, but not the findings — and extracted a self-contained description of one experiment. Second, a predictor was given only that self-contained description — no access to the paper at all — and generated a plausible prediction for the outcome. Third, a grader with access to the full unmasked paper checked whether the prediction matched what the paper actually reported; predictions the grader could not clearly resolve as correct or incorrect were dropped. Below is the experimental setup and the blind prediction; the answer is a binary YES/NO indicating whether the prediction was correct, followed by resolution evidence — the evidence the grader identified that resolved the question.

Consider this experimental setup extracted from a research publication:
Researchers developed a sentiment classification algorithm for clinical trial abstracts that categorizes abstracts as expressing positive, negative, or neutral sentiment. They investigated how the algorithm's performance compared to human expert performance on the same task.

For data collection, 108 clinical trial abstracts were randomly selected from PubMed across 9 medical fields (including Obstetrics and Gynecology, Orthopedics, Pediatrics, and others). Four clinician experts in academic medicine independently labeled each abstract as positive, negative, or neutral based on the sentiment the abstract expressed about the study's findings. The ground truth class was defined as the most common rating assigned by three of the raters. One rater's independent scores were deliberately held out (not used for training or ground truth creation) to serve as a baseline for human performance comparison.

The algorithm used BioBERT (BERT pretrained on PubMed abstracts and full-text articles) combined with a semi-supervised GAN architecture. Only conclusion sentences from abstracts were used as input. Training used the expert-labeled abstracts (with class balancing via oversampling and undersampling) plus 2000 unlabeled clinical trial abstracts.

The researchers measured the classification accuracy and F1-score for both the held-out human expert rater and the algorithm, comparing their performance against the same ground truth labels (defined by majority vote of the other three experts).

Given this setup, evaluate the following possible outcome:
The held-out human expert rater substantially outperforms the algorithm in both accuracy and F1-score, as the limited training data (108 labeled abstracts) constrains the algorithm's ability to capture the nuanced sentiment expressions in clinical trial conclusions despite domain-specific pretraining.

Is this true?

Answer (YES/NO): NO